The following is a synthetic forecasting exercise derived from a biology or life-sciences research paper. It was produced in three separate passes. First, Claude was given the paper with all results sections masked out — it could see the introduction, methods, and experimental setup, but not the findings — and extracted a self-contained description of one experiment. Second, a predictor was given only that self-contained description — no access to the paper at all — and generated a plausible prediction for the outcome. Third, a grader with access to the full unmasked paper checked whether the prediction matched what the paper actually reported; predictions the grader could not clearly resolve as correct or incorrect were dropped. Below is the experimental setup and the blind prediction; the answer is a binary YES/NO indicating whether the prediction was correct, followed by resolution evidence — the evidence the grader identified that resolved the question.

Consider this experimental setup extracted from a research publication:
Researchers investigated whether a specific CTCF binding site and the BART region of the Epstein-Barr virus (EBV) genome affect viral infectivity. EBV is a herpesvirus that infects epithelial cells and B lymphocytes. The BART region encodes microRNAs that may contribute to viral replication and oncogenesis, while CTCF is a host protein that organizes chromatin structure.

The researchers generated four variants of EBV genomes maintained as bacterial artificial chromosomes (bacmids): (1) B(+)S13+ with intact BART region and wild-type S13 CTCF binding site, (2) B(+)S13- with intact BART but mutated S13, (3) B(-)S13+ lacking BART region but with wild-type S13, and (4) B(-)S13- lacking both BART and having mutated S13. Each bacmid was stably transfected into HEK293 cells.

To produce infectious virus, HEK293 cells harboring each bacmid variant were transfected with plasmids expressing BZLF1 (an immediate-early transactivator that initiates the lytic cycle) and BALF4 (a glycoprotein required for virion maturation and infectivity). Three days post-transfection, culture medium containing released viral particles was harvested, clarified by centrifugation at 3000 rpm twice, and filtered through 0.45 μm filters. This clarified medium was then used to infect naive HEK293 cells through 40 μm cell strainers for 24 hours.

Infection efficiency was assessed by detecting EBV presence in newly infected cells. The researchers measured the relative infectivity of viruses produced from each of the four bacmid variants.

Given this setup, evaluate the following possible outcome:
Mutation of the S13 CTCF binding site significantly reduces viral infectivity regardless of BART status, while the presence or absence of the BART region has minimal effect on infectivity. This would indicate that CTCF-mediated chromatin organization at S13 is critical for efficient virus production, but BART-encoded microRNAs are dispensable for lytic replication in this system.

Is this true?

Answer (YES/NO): YES